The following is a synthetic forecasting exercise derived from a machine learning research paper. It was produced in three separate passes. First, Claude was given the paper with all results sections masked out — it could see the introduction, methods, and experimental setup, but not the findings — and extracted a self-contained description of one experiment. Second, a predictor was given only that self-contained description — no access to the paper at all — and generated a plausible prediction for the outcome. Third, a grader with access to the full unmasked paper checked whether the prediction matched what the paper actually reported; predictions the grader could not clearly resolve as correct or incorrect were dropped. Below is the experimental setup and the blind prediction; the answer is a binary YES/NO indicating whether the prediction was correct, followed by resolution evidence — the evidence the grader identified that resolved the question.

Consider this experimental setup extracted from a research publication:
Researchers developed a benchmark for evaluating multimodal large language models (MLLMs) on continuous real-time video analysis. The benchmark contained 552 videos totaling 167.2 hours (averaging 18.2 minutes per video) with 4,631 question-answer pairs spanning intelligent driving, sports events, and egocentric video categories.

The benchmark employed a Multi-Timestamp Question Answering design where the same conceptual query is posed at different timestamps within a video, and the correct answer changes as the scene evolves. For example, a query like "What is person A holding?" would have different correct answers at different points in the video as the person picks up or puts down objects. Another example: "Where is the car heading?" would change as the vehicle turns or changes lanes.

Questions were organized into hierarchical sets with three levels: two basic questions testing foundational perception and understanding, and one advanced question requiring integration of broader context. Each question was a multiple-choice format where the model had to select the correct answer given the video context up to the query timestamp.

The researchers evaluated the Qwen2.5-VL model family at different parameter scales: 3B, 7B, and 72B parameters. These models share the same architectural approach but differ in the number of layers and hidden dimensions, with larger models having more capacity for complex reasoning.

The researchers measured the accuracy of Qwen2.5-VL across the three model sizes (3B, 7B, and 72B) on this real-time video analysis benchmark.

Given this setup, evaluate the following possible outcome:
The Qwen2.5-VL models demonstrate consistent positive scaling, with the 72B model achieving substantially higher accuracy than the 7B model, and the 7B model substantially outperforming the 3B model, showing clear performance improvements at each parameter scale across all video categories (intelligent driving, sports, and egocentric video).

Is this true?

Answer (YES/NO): NO